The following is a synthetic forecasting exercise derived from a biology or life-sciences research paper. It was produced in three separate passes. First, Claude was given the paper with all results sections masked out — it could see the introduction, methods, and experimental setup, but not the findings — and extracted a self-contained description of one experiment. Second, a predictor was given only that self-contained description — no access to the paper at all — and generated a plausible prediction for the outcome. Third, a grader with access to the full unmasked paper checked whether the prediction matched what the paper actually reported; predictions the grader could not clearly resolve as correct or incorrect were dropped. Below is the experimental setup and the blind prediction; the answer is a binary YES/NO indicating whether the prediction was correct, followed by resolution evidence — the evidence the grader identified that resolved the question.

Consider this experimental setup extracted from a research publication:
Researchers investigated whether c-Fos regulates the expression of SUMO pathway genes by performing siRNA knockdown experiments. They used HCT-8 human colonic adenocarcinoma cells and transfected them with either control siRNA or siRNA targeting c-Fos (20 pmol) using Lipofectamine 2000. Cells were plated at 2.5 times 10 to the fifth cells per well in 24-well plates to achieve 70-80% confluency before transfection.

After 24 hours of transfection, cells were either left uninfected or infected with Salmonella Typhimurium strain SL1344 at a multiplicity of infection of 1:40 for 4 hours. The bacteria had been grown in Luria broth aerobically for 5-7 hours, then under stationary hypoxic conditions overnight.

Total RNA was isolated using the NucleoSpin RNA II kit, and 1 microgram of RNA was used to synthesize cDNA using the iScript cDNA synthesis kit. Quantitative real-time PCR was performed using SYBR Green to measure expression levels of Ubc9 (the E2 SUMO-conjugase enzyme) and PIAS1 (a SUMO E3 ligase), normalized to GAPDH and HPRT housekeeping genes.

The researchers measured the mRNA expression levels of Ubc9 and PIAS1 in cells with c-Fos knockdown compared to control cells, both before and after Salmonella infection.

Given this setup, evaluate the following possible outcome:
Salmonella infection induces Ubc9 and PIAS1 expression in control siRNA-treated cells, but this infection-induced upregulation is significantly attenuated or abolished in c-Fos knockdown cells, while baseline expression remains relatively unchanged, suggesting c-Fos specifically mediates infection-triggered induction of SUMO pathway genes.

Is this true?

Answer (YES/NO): NO